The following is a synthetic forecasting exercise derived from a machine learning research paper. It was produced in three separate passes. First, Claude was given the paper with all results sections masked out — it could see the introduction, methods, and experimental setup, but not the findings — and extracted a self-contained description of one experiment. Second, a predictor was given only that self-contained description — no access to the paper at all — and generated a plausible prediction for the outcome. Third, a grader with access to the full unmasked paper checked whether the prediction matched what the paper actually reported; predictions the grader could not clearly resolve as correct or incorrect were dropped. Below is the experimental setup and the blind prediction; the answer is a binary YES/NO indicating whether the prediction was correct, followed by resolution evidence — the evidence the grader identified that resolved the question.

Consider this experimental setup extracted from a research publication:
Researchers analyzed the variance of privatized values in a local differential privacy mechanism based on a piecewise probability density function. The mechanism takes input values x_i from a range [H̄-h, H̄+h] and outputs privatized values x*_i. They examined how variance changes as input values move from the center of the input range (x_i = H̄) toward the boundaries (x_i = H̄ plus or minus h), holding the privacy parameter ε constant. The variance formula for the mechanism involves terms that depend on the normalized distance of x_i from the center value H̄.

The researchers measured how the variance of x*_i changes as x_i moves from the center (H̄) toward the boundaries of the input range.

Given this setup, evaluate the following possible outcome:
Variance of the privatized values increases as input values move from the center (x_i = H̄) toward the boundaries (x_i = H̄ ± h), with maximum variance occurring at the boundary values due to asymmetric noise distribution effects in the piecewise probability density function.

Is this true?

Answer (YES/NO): YES